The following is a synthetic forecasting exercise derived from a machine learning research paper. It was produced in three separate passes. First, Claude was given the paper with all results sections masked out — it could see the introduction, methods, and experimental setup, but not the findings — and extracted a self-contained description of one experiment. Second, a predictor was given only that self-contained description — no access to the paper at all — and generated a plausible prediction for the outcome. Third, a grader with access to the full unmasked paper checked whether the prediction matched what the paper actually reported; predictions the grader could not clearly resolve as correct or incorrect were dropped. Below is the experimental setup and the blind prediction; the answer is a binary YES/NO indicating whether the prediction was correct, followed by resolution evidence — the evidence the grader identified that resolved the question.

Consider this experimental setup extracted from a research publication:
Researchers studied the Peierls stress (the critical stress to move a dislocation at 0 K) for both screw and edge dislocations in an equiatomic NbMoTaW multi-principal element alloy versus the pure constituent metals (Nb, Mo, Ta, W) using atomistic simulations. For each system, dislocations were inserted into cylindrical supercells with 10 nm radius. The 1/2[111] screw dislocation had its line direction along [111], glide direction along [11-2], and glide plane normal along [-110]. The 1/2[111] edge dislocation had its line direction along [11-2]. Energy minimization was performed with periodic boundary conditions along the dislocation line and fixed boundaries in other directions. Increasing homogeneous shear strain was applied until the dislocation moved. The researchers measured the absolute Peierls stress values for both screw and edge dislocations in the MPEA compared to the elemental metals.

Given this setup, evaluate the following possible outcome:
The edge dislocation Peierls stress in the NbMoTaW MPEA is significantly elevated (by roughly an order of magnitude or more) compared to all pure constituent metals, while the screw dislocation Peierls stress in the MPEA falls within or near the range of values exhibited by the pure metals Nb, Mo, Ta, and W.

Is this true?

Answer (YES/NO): NO